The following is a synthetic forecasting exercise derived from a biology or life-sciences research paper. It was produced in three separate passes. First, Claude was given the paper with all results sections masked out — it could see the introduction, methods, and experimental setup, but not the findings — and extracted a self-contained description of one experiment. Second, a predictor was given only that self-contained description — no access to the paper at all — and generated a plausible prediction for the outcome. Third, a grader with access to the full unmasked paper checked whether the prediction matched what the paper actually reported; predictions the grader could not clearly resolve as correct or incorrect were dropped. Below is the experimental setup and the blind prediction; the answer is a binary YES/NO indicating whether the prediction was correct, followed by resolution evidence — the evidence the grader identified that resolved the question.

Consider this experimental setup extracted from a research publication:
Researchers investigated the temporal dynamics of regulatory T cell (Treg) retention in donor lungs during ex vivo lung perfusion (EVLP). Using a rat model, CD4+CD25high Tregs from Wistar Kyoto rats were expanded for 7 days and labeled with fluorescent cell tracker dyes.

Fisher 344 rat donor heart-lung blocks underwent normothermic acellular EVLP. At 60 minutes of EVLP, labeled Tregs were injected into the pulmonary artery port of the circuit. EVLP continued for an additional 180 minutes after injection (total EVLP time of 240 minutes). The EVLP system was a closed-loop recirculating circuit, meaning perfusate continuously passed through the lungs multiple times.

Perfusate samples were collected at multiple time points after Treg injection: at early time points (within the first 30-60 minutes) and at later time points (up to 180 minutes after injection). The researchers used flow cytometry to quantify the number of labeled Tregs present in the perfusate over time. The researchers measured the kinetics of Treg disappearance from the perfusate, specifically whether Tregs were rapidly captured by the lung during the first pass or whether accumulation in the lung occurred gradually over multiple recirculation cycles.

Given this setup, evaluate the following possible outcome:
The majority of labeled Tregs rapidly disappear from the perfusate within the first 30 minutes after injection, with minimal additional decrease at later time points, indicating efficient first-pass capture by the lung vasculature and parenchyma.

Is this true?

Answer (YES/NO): NO